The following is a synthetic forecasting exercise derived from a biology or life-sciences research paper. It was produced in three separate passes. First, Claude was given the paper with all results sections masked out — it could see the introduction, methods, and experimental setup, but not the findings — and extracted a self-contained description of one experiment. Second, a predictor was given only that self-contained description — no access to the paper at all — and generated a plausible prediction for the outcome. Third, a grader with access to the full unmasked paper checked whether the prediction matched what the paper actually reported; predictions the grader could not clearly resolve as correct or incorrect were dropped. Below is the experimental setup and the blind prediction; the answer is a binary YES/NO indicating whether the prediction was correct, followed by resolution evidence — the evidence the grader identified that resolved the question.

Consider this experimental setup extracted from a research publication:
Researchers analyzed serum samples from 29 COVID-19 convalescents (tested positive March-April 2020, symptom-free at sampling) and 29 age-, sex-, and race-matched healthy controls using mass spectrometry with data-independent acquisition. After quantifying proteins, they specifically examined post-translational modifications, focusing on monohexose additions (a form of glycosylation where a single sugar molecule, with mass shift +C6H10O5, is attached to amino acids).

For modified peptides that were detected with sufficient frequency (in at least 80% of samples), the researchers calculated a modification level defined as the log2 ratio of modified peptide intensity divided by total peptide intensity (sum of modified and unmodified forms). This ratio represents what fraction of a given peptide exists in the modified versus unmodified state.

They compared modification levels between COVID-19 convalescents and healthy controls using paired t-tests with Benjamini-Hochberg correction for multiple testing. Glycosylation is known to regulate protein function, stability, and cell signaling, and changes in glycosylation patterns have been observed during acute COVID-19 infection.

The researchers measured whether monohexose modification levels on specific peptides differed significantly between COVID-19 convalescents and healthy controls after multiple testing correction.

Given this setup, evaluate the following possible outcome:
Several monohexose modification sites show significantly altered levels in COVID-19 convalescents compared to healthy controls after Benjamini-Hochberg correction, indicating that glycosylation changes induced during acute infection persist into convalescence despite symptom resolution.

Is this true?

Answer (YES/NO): YES